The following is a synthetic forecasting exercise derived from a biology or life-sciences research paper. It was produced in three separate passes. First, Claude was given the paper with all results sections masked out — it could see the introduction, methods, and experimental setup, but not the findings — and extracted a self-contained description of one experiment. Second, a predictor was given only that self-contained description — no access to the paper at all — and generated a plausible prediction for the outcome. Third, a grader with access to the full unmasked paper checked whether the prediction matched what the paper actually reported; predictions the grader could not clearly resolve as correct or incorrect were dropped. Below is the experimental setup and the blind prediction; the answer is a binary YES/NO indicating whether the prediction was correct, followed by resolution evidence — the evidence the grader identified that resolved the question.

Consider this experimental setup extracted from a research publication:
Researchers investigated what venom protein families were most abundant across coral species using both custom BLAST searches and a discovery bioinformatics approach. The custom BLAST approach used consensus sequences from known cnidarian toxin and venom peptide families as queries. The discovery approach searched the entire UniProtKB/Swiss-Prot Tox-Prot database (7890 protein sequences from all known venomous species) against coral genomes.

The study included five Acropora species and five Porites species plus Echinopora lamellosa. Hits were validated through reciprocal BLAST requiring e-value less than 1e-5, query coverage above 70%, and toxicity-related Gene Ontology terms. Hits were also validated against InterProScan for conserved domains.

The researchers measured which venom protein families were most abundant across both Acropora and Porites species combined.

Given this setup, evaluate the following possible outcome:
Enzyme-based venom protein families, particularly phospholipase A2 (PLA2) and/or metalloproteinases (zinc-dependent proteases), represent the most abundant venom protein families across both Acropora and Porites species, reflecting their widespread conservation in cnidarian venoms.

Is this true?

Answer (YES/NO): NO